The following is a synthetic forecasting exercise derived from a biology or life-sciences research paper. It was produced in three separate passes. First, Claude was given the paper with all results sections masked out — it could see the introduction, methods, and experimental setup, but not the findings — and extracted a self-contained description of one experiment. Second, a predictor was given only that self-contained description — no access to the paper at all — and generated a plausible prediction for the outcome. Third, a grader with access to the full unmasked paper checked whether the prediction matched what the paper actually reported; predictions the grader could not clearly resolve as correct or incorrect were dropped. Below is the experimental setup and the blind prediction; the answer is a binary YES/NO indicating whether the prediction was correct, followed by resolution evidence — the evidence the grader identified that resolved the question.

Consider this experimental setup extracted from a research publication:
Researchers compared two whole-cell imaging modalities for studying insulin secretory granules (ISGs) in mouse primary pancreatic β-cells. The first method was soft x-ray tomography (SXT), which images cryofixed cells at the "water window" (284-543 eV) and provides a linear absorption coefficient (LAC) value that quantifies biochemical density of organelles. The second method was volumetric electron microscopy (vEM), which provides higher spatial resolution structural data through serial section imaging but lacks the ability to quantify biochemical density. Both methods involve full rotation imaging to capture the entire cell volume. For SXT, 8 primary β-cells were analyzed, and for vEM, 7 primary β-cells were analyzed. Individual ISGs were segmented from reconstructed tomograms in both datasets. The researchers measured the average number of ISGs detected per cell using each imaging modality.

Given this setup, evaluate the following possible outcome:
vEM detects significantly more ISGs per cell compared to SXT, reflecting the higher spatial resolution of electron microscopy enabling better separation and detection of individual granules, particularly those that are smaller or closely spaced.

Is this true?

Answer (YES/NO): YES